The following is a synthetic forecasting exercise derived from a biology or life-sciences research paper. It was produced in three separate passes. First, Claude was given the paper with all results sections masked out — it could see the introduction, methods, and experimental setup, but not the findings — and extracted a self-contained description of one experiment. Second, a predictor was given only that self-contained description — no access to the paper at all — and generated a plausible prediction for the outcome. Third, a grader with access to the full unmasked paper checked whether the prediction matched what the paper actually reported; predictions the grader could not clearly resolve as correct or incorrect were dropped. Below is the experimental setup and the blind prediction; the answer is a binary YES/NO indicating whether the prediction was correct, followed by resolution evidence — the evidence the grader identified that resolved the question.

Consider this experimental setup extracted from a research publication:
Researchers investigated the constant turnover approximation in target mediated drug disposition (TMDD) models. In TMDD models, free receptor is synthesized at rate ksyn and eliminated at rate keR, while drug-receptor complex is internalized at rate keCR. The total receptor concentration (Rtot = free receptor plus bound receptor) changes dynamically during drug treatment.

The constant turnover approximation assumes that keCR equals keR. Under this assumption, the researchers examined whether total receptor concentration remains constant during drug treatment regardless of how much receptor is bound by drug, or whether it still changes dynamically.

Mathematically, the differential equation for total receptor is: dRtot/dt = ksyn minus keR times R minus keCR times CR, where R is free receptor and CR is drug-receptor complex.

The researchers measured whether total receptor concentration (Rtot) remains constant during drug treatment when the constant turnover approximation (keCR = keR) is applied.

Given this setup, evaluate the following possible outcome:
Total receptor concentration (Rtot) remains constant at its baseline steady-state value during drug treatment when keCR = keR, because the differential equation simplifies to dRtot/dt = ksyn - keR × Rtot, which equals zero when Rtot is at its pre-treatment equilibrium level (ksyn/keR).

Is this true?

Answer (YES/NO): YES